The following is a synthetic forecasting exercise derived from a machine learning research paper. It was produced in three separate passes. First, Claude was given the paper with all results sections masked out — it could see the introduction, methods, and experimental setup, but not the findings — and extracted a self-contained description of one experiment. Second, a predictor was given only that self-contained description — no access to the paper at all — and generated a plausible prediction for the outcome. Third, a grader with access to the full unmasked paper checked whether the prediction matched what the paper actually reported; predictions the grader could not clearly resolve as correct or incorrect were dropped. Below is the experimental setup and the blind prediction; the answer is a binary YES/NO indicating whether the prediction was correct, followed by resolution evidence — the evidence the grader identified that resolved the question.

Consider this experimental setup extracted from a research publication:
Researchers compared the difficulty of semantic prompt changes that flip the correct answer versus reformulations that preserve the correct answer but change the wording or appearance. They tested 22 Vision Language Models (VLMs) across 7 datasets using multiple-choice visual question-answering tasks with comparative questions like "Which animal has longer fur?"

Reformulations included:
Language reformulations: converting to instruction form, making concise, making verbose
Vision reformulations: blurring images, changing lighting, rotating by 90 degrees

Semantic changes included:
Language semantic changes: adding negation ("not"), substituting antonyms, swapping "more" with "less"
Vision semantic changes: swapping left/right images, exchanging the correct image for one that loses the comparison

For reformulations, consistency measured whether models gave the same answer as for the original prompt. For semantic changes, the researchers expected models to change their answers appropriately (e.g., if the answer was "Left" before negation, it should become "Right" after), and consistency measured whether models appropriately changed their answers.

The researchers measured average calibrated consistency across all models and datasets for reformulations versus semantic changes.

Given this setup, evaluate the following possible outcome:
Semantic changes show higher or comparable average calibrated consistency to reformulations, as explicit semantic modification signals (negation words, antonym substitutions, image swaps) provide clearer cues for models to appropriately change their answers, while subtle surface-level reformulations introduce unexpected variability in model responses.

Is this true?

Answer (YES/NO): NO